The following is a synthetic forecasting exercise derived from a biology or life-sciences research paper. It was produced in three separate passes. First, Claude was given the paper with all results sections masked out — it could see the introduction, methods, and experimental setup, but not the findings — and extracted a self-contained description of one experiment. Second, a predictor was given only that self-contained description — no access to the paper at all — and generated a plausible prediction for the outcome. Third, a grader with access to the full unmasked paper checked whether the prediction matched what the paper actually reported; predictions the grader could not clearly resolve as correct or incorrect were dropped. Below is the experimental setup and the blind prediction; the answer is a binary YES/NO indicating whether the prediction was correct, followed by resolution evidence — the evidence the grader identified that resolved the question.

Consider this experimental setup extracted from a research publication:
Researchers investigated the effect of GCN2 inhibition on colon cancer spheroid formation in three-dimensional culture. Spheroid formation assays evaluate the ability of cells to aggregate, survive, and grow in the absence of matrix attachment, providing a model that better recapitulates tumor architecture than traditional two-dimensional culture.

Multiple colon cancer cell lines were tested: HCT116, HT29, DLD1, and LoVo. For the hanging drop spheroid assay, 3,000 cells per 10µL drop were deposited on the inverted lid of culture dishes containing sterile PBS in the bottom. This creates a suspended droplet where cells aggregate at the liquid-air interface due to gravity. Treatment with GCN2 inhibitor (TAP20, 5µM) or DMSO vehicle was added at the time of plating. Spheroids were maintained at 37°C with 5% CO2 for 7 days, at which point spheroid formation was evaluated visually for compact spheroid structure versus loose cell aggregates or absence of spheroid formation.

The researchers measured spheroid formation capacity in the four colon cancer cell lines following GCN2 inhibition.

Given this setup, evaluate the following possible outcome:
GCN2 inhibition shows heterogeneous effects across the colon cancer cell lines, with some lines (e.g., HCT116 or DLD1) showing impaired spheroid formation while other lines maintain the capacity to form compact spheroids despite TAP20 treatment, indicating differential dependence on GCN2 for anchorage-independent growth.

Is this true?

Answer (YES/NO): YES